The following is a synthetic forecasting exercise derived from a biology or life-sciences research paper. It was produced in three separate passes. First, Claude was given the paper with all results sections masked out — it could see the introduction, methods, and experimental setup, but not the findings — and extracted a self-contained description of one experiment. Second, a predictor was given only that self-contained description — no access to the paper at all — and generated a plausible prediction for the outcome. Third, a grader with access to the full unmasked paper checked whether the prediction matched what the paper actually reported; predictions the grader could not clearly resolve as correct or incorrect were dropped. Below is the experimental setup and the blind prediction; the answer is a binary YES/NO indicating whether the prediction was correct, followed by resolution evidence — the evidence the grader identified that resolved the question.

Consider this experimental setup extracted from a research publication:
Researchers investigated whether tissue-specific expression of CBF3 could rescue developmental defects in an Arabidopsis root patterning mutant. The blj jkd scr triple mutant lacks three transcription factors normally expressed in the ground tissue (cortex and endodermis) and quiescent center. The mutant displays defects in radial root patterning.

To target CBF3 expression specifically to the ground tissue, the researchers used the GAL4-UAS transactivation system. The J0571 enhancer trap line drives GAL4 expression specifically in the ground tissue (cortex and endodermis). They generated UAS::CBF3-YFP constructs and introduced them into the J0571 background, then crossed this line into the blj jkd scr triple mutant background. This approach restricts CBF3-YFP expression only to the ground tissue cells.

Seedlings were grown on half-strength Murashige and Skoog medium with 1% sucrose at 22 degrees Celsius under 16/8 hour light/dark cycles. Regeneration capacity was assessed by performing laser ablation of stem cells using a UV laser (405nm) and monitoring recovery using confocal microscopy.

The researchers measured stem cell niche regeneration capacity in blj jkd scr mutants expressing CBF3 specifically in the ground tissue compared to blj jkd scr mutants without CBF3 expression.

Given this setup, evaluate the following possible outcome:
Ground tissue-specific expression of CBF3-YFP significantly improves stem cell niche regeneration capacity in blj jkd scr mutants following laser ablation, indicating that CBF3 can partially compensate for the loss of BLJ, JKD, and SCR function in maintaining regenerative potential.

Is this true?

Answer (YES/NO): YES